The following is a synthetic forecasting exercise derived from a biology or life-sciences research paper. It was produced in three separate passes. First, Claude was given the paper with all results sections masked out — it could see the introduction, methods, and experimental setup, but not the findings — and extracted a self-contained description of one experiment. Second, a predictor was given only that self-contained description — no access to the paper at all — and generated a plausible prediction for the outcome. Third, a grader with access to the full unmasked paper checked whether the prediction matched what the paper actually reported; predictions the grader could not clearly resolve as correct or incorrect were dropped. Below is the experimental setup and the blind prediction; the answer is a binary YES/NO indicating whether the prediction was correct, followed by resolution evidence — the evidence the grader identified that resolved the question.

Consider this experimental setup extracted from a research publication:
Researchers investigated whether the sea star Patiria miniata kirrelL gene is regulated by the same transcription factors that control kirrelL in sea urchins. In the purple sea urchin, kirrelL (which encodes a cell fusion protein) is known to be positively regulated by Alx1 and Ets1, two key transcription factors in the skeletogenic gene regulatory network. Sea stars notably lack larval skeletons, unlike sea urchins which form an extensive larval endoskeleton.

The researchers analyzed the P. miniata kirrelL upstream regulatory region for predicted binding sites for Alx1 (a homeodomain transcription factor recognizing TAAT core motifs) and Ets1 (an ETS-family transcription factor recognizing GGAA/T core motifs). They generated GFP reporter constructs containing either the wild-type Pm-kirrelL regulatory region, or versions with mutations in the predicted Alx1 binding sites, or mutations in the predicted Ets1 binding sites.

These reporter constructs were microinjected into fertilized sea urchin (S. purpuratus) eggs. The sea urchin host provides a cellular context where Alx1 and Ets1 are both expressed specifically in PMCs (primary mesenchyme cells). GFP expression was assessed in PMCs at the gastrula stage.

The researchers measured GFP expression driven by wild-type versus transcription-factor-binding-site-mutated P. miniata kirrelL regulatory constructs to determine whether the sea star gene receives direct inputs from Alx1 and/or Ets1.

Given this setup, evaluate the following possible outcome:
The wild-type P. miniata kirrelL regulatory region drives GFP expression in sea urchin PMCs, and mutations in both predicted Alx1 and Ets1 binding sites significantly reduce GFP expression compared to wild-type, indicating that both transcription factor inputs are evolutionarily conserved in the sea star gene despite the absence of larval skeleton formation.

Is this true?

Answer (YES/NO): YES